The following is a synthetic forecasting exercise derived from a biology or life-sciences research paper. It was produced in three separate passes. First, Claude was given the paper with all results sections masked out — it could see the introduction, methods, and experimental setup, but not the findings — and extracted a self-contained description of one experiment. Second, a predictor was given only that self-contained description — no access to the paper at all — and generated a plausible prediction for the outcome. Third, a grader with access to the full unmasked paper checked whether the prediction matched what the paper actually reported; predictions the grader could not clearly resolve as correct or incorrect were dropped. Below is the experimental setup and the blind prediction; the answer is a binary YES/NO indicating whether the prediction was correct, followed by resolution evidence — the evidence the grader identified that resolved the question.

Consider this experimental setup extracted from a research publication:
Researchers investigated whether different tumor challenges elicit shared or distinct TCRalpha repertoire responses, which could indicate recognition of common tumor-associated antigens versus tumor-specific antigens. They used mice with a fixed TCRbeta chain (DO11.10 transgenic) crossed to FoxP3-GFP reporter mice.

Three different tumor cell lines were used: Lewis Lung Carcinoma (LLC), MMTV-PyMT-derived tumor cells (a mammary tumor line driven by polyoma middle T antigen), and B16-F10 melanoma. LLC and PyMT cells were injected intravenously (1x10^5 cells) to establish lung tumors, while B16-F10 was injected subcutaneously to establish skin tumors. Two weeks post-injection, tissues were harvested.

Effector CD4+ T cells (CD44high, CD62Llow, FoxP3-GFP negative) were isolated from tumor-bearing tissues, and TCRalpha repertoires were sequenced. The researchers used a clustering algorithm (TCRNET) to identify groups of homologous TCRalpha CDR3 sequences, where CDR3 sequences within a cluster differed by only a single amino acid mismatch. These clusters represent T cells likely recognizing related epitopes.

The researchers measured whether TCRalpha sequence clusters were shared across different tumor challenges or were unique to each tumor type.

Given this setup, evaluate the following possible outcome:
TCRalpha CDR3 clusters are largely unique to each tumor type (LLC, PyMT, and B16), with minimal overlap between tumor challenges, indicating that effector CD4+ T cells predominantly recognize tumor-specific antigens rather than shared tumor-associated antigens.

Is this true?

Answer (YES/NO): NO